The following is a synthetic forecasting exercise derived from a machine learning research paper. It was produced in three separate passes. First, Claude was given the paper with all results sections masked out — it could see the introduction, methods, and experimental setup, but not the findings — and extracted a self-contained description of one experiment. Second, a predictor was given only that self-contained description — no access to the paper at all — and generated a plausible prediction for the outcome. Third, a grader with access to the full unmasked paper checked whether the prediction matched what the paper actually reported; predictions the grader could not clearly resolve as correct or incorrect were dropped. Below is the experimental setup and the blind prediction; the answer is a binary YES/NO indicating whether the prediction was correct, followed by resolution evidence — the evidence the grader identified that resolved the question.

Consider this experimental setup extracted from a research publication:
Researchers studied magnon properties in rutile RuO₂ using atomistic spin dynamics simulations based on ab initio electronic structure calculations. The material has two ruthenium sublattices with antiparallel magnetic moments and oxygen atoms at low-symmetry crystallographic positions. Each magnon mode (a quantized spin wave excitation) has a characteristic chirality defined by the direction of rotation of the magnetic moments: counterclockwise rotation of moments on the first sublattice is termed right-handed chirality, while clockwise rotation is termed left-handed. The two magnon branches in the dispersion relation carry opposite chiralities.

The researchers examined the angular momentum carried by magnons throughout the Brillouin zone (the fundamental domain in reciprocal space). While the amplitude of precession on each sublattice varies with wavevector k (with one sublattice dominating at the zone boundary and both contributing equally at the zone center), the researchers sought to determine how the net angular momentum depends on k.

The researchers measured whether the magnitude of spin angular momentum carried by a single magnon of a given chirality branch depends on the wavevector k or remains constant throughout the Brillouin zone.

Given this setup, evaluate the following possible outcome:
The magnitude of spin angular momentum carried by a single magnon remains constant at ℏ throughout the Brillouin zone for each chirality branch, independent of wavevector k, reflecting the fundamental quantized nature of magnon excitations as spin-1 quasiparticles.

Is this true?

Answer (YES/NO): YES